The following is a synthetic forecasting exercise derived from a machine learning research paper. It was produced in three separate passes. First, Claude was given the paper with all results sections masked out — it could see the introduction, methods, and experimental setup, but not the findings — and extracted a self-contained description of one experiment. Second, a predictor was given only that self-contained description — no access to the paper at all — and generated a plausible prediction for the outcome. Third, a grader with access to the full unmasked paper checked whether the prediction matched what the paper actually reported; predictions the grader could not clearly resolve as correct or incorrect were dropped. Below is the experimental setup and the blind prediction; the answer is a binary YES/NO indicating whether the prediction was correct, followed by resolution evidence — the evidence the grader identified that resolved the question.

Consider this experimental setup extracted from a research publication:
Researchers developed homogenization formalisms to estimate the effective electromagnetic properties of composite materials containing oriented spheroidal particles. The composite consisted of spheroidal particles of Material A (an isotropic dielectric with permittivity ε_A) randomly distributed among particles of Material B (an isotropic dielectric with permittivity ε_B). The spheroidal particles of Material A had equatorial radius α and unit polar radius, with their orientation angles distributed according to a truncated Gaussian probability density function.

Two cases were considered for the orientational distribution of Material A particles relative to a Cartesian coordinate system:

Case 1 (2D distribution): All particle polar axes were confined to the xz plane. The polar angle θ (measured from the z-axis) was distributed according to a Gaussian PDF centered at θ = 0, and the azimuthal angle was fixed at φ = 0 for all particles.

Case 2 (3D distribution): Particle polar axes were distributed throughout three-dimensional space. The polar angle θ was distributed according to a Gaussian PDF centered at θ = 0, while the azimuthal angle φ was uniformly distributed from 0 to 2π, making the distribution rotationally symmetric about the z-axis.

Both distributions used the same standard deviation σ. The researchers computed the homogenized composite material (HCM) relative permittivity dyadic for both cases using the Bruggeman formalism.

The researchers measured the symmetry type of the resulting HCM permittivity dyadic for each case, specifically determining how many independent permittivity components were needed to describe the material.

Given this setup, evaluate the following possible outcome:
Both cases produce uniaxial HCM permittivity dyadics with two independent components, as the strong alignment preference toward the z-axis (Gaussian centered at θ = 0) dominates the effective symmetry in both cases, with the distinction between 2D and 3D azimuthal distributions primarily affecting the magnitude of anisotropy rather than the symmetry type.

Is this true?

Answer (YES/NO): NO